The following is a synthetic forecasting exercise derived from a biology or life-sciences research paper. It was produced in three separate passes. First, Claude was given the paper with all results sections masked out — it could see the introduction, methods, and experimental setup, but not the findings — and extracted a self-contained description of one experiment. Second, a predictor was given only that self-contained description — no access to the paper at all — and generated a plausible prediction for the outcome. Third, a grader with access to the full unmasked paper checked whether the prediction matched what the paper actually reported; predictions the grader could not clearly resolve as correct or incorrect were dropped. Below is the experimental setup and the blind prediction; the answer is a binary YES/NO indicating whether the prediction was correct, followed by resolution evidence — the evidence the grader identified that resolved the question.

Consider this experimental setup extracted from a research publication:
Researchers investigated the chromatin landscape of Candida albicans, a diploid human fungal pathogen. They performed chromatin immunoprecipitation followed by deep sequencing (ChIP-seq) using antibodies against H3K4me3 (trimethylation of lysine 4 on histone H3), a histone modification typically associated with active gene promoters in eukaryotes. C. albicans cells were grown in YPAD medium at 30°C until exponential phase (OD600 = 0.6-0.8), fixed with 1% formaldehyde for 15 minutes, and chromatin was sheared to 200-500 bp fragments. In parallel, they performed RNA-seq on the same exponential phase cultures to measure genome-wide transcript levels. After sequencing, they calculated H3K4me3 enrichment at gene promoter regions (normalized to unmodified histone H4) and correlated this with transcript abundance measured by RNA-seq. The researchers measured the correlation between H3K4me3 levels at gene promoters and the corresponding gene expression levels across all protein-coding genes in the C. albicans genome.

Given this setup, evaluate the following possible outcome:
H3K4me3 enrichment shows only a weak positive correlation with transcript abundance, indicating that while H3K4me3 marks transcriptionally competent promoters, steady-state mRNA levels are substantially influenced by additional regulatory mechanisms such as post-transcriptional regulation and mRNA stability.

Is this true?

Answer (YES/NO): NO